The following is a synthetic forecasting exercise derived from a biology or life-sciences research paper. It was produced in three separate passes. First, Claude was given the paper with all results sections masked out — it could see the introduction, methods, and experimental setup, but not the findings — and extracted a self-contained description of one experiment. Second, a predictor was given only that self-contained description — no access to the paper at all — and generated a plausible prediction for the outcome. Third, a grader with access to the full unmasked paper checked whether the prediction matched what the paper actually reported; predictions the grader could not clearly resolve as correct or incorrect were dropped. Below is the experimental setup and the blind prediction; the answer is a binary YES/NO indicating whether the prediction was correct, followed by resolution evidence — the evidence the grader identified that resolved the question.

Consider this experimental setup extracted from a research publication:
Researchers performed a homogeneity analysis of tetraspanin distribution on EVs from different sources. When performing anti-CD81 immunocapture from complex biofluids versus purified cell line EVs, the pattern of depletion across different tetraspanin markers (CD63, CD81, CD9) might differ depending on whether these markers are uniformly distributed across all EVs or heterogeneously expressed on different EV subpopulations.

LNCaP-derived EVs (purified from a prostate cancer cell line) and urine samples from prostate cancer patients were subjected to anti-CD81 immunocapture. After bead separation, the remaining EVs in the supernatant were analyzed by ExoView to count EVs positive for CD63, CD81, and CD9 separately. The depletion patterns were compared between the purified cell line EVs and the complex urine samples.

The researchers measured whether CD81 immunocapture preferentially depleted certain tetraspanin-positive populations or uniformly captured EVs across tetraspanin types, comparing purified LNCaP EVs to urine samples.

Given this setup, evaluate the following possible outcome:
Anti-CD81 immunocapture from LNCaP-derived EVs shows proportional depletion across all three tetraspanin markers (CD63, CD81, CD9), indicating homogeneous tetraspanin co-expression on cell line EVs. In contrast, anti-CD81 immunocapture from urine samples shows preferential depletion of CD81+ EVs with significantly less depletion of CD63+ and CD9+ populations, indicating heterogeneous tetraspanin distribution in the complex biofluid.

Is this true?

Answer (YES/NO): YES